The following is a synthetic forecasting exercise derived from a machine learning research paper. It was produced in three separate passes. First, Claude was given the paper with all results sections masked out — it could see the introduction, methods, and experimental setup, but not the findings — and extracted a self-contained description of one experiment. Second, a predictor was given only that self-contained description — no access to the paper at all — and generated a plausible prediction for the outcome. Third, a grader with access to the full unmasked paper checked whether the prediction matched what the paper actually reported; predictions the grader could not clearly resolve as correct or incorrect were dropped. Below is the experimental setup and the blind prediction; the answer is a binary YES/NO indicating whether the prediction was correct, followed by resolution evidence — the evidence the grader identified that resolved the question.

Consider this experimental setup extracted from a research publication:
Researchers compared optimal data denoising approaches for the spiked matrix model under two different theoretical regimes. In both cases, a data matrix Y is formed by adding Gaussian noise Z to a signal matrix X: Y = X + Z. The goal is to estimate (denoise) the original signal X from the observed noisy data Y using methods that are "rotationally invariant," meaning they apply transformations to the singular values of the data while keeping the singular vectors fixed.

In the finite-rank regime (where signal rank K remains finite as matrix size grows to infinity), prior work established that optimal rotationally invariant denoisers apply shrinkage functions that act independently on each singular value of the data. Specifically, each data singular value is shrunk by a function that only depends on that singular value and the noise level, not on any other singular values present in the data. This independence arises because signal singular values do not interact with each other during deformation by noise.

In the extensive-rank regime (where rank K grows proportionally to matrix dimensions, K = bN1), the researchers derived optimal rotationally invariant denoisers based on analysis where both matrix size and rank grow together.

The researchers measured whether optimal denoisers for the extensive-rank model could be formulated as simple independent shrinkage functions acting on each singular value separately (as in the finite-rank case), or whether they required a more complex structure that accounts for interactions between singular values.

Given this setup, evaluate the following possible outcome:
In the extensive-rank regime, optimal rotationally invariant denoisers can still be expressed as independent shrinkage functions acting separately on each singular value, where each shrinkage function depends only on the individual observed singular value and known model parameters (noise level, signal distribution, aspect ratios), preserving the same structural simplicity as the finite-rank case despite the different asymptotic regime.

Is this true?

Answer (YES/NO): NO